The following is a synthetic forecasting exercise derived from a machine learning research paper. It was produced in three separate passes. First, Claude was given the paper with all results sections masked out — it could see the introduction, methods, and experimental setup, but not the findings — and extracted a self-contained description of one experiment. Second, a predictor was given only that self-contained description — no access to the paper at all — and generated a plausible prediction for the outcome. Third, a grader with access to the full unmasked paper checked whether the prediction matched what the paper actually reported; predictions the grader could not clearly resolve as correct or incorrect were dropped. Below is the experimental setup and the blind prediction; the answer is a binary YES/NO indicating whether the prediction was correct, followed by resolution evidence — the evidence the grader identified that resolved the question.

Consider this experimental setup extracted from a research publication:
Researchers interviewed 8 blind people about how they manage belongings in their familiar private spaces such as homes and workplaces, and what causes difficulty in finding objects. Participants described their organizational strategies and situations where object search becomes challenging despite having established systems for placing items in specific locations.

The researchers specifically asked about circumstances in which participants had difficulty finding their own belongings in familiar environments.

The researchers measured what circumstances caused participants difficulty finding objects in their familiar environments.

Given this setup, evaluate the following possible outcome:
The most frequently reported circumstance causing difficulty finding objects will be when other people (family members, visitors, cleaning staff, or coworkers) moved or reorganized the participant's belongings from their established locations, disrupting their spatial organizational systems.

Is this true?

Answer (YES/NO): NO